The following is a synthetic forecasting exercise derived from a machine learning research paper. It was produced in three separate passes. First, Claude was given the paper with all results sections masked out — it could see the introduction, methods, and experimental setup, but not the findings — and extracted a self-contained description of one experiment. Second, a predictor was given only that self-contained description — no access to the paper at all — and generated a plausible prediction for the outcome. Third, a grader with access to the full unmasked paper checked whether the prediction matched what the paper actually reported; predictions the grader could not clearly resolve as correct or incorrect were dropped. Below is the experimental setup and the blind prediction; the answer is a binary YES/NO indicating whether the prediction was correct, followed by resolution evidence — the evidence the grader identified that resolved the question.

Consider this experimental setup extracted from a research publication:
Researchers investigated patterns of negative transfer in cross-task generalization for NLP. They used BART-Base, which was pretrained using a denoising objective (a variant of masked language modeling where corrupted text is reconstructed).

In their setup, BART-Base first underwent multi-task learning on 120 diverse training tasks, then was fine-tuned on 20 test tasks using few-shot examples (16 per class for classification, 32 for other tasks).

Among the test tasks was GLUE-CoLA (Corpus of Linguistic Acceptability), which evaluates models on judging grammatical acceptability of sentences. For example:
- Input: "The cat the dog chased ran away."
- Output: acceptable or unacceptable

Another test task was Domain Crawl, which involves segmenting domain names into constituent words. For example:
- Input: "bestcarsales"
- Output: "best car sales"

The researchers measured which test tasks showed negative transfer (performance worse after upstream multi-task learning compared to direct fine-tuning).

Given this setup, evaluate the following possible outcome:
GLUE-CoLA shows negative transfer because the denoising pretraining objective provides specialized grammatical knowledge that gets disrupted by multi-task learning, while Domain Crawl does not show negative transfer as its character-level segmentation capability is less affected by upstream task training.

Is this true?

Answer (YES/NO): NO